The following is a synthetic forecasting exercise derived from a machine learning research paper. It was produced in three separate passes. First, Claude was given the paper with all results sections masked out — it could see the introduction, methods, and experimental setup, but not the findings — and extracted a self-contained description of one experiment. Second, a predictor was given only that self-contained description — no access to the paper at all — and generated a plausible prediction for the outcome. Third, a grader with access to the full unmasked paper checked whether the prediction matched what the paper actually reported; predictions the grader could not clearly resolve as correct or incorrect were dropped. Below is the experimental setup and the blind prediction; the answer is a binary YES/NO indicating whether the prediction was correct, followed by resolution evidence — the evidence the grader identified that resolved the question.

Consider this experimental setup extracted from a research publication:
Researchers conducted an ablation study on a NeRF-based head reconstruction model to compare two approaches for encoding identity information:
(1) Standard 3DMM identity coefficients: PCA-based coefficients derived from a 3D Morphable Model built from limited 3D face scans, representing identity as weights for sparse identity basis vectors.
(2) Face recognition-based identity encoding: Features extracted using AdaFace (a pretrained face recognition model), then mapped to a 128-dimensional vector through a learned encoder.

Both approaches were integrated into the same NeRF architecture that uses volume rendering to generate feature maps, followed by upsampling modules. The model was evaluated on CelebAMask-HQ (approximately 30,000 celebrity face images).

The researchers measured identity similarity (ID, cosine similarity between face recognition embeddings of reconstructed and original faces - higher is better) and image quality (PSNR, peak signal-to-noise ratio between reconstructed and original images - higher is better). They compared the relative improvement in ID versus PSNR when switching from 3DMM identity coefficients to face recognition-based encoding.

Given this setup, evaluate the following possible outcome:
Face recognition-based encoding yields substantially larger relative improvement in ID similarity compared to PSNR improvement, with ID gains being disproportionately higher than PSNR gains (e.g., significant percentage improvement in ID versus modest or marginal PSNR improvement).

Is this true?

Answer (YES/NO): YES